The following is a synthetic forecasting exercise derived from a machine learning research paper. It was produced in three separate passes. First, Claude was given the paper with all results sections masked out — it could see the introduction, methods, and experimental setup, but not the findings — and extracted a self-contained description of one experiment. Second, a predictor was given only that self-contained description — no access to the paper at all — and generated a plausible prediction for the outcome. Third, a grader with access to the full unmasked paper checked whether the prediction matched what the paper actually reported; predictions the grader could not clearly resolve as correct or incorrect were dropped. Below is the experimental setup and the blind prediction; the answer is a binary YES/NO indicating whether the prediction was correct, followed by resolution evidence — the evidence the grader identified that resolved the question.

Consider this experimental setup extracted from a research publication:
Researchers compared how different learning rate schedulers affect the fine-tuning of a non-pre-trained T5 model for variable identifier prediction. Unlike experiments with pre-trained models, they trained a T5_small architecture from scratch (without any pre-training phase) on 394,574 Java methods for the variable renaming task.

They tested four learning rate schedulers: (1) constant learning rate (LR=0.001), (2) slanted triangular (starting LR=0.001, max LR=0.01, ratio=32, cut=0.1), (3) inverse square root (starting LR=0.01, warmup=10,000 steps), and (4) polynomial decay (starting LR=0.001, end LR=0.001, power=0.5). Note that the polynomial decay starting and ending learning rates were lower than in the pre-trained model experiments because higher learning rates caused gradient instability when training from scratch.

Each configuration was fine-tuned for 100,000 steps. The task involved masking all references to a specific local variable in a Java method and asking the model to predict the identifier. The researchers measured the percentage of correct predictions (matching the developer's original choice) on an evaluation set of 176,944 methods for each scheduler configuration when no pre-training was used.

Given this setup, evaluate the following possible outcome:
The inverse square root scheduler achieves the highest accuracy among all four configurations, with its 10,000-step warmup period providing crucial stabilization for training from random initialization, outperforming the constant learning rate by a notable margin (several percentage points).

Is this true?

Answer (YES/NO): NO